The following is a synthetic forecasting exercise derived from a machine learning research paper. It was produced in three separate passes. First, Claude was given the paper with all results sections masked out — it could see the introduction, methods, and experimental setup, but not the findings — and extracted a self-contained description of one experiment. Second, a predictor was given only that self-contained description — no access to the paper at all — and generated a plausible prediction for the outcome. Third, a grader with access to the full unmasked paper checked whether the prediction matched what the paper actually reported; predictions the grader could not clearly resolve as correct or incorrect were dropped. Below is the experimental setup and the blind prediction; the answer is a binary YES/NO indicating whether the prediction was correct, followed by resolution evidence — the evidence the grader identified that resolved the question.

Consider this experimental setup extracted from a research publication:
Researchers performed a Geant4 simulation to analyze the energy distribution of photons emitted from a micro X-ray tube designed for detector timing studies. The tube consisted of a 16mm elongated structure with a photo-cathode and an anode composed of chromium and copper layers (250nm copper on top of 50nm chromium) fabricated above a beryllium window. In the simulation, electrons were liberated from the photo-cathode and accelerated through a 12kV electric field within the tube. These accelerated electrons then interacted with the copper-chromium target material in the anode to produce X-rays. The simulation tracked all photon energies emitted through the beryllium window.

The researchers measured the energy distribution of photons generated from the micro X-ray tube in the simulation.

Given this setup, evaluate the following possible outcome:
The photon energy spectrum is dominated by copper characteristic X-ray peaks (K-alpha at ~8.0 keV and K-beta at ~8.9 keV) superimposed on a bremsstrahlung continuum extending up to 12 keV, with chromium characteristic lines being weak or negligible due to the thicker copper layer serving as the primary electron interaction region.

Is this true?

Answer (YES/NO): NO